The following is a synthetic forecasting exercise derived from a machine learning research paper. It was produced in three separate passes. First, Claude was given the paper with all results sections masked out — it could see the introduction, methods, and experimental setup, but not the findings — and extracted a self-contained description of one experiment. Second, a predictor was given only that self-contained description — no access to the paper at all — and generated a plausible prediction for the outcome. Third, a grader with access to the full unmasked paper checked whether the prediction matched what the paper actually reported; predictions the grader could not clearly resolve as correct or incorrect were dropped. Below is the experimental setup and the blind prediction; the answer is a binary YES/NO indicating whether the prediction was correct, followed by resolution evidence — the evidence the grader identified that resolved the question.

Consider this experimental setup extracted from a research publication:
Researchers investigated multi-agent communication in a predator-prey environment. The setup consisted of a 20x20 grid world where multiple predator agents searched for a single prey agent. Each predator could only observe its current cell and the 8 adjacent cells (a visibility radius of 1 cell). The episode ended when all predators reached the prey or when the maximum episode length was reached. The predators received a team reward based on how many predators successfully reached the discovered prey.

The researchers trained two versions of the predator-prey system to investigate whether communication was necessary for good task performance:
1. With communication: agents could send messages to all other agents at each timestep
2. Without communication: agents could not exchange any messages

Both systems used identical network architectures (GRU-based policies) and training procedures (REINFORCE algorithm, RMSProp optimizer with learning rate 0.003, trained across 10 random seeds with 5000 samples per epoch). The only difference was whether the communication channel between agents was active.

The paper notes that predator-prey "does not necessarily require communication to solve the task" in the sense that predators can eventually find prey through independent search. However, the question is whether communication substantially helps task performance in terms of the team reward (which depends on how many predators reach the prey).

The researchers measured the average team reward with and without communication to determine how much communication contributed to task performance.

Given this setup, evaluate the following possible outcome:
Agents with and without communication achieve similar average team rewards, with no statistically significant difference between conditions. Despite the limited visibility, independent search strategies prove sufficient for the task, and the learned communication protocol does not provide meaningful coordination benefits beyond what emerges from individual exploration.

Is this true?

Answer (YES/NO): NO